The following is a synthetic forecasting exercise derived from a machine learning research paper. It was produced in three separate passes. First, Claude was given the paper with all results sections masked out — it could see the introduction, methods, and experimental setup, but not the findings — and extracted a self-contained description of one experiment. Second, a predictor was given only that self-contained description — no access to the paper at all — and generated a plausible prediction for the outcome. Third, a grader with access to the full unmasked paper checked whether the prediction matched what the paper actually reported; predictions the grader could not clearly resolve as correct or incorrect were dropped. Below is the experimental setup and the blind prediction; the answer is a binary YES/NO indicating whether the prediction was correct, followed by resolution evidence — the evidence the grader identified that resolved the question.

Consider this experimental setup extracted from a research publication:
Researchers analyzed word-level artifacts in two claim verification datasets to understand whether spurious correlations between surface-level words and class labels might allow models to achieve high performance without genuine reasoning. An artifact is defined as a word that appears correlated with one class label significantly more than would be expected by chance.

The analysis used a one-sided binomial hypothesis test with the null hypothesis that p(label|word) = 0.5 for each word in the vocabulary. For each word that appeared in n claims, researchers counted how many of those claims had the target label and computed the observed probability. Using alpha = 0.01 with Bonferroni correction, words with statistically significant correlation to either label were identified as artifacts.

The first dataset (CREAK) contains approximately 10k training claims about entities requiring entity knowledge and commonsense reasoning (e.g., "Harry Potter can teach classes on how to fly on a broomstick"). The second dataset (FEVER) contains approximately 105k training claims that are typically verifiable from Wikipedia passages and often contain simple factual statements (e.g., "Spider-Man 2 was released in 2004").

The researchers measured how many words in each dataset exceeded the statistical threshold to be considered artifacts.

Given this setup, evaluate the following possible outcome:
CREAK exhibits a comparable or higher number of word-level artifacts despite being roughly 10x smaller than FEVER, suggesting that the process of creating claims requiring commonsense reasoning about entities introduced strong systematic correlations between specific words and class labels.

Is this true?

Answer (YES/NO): NO